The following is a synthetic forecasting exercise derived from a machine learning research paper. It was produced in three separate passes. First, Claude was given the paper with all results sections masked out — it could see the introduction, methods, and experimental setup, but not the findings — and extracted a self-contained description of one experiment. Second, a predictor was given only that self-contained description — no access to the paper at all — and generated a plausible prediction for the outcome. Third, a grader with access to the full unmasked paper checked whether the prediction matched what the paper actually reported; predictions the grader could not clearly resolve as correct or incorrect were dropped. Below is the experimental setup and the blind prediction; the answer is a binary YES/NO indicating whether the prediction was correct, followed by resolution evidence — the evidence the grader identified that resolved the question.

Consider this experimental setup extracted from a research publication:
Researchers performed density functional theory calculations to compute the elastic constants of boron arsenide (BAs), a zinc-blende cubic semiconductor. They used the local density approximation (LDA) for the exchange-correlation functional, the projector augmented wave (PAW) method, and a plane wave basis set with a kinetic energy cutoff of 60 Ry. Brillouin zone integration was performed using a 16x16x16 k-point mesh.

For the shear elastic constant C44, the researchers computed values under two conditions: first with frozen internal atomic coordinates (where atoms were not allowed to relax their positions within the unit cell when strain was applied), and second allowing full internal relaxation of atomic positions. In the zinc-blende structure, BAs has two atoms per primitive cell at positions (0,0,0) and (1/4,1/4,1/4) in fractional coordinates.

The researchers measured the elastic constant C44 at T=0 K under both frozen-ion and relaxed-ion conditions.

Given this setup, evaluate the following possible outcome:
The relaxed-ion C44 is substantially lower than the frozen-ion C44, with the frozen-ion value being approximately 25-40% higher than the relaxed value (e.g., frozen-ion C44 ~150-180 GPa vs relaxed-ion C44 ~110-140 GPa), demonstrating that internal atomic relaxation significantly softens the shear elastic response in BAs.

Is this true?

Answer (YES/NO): NO